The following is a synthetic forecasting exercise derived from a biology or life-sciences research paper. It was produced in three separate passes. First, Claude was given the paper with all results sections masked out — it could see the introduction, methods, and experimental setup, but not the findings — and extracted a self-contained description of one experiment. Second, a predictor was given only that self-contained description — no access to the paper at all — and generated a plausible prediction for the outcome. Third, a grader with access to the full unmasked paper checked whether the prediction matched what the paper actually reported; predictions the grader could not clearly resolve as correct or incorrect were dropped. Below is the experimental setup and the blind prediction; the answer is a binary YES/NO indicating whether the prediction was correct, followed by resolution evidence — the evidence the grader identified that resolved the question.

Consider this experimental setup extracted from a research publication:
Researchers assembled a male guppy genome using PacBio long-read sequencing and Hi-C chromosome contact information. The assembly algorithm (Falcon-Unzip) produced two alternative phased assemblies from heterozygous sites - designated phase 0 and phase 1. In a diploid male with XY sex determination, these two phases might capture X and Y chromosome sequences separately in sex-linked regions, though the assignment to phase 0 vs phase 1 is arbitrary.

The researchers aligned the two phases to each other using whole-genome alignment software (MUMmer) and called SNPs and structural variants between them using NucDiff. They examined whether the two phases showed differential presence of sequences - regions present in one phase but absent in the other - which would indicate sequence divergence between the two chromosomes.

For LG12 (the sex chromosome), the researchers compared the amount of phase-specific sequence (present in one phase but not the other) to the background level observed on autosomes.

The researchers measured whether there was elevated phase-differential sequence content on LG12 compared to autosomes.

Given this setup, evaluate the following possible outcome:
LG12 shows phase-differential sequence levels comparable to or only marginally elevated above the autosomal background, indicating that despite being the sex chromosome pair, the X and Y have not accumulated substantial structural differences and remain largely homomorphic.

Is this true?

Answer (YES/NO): YES